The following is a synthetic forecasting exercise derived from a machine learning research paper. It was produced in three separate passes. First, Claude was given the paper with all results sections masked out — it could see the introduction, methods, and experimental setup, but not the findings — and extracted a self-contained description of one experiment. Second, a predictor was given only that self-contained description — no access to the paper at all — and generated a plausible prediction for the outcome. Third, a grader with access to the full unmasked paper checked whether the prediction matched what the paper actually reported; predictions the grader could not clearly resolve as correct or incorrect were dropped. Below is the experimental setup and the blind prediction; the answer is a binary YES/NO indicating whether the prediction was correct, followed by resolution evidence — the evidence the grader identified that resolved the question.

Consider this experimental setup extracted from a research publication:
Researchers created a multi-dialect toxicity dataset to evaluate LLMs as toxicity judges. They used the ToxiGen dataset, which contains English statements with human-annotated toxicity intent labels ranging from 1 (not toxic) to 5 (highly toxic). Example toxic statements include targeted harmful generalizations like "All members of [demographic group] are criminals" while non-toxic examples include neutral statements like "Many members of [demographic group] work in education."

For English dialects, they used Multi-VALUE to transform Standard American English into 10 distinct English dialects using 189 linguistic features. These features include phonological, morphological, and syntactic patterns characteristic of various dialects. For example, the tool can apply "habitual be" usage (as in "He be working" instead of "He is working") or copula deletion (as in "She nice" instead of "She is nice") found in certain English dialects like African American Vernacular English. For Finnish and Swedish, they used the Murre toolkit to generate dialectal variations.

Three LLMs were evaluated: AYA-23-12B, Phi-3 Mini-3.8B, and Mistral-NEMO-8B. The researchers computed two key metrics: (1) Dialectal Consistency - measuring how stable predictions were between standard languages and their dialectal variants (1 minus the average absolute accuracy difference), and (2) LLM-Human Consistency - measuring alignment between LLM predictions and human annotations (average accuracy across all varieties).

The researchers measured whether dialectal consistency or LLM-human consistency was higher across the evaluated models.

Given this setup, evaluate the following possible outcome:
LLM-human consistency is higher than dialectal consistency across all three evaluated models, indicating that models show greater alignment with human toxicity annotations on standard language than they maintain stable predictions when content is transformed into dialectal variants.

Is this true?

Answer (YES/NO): NO